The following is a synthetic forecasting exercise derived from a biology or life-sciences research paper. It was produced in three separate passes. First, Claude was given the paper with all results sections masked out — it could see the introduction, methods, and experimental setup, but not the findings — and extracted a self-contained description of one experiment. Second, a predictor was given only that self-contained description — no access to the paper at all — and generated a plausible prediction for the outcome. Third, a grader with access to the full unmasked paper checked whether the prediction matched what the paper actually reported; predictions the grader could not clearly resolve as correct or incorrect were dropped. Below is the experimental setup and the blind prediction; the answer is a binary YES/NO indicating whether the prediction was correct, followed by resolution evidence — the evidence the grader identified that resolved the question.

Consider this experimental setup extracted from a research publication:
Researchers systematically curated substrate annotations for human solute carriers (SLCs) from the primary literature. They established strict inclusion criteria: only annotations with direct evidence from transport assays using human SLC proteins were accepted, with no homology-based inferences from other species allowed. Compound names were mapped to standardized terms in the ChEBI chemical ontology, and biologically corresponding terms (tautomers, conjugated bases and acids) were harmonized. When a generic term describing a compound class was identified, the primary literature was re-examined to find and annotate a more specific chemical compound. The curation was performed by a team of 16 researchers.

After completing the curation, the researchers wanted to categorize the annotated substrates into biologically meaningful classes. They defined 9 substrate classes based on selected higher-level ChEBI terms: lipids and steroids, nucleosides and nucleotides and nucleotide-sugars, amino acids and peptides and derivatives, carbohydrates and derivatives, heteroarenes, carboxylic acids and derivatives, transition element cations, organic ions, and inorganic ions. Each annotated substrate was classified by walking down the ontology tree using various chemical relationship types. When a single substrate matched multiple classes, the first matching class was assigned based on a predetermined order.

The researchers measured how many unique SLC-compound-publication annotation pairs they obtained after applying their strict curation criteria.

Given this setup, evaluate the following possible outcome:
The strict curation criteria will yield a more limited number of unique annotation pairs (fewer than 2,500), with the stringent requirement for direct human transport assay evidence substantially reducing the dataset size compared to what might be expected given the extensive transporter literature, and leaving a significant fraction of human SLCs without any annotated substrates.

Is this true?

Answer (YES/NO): YES